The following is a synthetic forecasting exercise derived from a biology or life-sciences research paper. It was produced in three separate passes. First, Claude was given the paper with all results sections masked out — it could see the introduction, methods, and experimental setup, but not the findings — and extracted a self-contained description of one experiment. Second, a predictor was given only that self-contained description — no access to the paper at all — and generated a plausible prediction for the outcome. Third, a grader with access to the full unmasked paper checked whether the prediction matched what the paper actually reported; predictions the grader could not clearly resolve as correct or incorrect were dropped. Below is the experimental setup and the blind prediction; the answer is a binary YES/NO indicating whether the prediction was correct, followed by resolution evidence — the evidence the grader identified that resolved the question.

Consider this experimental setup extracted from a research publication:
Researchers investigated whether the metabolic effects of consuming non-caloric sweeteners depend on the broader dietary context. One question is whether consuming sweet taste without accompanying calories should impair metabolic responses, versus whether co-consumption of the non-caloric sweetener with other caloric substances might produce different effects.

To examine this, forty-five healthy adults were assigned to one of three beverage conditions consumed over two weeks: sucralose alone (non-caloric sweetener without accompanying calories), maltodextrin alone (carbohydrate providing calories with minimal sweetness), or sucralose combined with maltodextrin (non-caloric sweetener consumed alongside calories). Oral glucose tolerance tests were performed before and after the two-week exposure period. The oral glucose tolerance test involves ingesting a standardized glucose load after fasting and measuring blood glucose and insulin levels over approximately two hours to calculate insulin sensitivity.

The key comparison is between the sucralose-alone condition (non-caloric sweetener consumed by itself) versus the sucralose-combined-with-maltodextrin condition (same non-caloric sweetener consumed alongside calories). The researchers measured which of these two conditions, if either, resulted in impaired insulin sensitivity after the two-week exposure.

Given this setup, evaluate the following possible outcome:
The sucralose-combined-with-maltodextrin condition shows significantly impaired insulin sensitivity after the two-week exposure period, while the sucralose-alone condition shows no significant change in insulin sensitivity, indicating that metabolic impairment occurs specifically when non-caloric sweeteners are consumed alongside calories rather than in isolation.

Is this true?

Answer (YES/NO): YES